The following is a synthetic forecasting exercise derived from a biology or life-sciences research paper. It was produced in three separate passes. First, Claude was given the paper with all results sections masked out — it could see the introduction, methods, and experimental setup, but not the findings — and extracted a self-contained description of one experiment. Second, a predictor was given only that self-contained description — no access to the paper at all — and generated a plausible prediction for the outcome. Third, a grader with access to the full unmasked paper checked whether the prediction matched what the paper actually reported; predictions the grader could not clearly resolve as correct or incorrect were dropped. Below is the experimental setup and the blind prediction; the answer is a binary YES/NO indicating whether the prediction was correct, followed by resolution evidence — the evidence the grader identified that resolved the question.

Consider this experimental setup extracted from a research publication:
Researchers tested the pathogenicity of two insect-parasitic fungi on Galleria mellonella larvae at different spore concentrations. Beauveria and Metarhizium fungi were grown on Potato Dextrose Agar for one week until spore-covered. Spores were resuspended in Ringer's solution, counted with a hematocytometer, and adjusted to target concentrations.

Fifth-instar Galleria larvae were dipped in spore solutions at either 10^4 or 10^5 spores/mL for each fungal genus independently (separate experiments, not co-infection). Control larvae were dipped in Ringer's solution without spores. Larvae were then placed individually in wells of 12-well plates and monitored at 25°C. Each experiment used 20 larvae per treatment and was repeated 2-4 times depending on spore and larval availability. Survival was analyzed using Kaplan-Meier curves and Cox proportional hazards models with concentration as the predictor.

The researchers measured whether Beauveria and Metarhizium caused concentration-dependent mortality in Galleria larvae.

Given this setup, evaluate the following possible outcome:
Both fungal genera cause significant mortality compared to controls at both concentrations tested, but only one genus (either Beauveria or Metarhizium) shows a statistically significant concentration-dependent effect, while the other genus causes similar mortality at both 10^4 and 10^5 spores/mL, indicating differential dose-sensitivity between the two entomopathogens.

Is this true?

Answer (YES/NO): NO